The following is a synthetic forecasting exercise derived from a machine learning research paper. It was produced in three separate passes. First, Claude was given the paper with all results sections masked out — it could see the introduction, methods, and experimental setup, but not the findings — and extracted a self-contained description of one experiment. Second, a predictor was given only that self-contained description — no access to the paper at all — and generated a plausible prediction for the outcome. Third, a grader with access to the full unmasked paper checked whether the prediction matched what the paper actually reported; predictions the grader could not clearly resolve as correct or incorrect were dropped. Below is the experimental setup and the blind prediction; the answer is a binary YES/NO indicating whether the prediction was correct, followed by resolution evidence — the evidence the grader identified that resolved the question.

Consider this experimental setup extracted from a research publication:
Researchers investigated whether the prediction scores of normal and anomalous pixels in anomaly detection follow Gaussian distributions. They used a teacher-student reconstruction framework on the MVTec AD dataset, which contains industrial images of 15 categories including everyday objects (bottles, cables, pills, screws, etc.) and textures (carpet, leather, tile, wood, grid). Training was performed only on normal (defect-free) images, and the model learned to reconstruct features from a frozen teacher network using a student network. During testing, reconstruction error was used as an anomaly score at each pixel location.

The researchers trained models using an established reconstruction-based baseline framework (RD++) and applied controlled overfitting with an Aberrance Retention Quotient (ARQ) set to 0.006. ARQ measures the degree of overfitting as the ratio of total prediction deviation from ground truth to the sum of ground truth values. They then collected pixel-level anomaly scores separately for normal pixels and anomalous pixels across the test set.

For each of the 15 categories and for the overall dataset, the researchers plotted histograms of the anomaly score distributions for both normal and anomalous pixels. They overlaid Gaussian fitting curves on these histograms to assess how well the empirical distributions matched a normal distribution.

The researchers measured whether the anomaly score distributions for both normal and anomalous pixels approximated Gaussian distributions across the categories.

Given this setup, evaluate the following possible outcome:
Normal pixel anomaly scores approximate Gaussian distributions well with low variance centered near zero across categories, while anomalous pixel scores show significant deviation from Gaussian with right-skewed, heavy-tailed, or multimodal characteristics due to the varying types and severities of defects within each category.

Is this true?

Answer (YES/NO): NO